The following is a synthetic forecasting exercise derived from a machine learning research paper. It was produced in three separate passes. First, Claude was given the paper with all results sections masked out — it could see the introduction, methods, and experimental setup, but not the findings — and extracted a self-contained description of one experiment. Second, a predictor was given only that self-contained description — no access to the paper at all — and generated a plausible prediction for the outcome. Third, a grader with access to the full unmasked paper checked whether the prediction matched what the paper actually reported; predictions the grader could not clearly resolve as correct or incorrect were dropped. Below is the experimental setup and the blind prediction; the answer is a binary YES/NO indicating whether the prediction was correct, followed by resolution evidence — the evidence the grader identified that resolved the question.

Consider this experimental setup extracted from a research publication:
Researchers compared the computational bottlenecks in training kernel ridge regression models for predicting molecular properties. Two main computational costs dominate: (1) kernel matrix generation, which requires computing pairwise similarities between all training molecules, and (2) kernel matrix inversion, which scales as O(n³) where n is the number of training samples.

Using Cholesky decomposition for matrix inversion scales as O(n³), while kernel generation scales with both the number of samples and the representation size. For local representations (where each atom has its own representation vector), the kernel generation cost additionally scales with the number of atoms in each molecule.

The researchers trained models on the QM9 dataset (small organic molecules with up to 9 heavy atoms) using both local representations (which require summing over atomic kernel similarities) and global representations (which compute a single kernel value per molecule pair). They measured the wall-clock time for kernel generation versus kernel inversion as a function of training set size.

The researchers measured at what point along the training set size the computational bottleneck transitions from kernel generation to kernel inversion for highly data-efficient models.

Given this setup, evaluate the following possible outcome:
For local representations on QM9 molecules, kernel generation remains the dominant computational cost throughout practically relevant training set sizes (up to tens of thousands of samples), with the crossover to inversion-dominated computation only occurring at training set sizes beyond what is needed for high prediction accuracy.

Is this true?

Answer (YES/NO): YES